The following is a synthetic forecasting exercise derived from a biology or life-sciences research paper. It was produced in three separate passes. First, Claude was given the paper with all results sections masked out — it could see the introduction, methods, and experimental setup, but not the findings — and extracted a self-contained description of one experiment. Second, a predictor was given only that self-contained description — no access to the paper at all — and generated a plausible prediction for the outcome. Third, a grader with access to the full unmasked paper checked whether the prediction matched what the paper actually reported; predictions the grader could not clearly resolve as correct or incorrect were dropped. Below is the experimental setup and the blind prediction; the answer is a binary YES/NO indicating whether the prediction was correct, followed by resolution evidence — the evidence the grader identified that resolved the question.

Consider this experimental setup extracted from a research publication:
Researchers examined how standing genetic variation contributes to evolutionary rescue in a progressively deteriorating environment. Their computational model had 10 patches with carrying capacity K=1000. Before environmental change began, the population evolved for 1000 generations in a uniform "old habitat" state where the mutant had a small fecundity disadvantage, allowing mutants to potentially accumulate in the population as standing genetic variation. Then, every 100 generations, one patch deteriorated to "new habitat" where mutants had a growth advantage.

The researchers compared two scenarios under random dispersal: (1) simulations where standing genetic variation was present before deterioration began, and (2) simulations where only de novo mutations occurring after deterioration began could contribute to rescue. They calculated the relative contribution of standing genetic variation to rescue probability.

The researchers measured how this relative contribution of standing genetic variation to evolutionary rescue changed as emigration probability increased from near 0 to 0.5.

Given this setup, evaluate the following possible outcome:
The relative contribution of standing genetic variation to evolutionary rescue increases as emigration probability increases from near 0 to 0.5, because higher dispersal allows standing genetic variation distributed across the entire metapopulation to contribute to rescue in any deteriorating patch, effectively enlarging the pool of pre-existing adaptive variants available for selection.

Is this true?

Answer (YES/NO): NO